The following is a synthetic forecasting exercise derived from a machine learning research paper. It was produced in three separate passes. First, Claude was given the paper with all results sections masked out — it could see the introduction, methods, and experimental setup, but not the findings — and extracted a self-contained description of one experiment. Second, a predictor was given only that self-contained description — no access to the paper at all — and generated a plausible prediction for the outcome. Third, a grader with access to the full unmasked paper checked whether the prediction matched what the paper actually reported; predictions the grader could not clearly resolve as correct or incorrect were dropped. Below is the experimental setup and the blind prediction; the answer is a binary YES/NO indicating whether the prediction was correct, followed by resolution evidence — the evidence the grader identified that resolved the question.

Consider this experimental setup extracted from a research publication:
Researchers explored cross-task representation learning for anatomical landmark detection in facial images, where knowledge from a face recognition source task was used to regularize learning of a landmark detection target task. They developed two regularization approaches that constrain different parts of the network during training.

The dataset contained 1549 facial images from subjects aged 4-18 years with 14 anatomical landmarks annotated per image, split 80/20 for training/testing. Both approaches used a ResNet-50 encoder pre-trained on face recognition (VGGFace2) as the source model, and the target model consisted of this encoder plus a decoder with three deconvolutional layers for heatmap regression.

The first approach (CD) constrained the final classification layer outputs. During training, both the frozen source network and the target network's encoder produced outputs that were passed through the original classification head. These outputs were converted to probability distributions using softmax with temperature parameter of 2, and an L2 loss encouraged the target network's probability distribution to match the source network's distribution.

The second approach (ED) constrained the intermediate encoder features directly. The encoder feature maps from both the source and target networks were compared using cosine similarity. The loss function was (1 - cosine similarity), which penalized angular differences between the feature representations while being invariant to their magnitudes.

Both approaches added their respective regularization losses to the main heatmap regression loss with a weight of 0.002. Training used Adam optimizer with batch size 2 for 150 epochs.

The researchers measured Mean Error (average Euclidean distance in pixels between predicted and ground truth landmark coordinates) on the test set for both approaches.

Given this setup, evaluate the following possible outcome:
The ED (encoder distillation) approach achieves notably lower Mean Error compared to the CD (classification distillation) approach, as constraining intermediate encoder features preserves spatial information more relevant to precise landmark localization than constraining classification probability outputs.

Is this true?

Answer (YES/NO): NO